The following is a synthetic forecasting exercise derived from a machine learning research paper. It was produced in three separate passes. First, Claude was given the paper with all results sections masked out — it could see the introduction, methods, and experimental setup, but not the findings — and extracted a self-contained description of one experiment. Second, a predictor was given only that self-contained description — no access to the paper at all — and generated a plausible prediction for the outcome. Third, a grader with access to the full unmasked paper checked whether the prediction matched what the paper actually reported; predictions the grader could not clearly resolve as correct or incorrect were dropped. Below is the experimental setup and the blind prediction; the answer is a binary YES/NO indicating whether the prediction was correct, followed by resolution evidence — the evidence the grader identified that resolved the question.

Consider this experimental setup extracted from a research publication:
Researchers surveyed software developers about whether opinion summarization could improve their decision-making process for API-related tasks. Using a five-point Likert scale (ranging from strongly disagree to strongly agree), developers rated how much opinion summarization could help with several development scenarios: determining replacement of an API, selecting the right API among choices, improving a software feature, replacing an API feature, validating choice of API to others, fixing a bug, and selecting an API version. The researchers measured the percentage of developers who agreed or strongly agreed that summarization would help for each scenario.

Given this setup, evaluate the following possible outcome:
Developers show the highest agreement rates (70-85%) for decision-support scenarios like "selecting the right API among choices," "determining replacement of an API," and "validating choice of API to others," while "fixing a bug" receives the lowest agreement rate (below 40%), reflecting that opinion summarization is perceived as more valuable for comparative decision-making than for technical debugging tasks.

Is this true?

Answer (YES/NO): NO